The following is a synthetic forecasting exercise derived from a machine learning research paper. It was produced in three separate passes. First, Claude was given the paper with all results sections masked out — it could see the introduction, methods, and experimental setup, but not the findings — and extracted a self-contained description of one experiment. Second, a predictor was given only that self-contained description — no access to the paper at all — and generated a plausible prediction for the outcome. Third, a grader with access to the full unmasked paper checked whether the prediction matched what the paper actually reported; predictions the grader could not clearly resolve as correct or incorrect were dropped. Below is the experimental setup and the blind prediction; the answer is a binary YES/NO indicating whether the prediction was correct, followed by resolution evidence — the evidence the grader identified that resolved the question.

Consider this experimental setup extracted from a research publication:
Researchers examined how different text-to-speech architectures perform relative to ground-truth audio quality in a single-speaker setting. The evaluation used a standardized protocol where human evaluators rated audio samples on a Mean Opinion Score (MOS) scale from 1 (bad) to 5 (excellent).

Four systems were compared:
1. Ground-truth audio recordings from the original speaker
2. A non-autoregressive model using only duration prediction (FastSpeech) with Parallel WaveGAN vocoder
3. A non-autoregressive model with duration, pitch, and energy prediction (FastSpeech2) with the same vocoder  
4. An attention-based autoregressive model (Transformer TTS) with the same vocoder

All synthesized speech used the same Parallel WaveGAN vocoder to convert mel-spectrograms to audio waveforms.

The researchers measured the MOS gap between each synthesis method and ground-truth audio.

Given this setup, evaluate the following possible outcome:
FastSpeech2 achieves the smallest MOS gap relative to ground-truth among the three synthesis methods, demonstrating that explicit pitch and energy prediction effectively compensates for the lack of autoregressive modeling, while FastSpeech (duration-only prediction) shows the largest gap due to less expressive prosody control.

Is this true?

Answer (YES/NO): YES